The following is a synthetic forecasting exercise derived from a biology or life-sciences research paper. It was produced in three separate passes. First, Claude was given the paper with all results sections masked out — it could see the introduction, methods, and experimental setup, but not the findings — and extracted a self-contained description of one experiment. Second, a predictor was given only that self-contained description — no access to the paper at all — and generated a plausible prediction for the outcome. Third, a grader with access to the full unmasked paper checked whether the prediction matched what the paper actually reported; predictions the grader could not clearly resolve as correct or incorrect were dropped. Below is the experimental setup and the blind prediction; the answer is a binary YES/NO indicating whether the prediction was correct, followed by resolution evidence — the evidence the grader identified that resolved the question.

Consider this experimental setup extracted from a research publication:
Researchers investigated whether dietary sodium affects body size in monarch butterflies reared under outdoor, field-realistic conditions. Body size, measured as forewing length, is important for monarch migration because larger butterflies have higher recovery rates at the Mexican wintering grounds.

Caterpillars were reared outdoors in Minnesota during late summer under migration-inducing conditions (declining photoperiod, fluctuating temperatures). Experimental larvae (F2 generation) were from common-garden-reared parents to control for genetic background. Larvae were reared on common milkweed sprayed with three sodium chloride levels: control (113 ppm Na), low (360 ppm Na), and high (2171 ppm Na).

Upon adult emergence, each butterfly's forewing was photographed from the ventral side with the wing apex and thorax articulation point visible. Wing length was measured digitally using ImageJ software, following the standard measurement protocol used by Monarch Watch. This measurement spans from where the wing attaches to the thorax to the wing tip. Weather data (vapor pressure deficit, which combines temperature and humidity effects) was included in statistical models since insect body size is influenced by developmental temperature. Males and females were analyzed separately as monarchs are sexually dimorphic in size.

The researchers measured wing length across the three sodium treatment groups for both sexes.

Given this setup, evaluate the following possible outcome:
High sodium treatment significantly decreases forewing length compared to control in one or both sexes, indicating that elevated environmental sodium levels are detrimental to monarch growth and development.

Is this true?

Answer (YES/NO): NO